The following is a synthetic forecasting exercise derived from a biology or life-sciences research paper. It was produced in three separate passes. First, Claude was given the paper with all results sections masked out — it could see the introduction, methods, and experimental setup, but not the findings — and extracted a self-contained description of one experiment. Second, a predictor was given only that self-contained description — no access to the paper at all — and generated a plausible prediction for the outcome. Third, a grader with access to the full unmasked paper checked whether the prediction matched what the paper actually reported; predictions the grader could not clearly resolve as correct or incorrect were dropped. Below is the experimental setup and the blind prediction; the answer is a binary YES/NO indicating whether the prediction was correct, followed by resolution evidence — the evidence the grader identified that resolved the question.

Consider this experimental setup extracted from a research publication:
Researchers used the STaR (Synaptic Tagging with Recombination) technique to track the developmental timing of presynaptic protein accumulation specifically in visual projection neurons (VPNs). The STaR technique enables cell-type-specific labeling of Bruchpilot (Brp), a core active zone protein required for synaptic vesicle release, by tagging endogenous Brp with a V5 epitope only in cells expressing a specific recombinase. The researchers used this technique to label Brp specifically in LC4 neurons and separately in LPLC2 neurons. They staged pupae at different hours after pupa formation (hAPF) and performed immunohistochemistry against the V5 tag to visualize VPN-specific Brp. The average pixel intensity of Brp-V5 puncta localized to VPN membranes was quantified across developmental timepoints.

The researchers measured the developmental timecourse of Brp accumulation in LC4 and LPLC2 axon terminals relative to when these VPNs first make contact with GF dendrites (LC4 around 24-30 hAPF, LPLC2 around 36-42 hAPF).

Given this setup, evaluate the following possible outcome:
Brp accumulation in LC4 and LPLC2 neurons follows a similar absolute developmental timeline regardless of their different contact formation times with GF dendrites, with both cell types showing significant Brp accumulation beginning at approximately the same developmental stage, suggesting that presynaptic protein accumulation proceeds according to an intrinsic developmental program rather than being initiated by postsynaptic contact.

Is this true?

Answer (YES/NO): NO